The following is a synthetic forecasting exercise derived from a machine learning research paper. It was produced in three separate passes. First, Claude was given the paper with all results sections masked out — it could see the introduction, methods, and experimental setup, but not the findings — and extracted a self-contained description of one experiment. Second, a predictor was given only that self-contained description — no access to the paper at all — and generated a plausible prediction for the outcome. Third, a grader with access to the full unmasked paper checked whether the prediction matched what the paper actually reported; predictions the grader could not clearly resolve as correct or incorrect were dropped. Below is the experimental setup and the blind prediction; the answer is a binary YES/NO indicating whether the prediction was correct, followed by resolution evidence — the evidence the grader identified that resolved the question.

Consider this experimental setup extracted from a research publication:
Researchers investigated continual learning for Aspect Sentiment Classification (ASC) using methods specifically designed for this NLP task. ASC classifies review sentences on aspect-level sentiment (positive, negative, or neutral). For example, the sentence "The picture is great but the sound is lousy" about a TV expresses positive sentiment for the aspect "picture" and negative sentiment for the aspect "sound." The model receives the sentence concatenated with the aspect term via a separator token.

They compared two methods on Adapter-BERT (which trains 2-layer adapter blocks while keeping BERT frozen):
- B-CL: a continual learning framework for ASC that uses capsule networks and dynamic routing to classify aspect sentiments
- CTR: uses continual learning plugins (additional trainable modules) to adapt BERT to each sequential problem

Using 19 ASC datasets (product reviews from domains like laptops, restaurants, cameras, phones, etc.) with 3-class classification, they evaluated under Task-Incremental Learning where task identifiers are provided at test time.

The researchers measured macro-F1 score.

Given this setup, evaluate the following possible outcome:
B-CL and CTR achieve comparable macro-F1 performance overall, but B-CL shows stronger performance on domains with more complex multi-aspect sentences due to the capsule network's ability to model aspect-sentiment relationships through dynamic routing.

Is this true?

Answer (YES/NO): NO